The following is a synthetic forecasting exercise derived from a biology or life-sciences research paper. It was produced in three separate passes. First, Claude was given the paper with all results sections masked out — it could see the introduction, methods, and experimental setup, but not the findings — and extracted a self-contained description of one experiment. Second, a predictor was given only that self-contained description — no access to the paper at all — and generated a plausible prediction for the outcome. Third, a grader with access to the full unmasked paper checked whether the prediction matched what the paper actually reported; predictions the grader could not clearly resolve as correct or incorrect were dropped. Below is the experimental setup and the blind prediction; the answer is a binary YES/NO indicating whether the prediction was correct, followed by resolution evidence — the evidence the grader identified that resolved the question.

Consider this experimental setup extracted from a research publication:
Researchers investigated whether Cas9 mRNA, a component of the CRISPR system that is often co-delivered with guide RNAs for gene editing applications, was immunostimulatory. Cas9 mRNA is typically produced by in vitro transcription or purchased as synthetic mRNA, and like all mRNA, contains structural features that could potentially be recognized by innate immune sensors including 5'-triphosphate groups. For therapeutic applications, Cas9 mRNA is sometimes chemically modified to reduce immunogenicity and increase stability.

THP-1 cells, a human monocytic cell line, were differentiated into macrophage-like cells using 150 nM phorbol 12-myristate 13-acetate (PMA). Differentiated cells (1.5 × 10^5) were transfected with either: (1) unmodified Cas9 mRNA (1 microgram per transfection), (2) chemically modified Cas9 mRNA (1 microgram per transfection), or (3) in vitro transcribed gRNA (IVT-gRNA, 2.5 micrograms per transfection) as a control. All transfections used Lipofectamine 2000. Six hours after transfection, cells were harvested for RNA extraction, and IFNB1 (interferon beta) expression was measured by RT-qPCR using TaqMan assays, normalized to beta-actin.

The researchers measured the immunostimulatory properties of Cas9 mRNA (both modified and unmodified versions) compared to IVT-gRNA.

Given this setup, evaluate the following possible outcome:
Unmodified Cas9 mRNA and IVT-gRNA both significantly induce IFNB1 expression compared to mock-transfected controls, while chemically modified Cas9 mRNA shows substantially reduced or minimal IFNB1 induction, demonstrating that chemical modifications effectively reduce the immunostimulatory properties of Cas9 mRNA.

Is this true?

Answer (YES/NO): YES